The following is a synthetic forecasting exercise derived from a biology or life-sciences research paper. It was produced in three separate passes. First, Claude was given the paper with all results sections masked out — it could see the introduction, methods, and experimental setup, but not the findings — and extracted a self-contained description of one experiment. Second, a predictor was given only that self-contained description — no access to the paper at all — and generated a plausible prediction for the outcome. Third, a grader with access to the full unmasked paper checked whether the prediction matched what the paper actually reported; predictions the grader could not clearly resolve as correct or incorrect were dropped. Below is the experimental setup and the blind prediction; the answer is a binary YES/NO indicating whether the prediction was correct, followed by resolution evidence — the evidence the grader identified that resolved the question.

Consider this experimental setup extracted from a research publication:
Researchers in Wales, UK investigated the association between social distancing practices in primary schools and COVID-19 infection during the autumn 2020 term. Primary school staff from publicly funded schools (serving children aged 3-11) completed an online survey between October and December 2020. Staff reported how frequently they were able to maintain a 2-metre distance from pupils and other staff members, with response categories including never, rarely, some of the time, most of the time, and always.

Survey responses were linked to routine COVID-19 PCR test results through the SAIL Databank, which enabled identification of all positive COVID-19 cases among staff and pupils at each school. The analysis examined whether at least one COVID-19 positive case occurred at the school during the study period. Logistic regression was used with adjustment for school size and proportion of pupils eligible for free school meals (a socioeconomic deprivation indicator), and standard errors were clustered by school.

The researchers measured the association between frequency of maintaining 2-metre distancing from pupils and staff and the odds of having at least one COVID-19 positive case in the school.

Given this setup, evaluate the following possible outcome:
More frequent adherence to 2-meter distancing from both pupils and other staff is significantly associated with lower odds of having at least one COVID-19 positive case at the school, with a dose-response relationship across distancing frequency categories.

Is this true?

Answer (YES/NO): NO